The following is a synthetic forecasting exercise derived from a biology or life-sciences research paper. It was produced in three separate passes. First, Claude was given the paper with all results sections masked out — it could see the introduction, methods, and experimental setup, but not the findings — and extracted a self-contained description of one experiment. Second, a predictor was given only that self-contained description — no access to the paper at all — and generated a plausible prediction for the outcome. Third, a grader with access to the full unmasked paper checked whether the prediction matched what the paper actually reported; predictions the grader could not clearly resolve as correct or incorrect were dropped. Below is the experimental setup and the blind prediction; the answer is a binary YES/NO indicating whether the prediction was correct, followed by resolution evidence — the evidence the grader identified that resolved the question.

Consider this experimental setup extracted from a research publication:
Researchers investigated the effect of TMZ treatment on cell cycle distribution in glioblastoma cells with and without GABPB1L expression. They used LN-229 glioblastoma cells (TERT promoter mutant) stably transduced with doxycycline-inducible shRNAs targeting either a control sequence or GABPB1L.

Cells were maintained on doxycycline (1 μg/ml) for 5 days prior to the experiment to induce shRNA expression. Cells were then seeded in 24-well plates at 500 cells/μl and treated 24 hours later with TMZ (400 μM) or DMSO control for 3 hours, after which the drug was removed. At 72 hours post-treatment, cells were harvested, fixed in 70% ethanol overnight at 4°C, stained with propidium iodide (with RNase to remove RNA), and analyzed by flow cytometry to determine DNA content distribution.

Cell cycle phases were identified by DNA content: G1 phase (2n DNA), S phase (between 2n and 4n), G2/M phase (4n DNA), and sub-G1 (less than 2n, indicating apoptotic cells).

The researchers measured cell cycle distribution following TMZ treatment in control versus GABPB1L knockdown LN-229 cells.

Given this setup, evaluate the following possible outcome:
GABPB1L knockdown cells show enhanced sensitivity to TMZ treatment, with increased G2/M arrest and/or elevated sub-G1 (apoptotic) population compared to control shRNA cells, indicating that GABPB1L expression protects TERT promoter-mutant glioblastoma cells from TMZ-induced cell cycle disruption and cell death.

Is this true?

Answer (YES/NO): NO